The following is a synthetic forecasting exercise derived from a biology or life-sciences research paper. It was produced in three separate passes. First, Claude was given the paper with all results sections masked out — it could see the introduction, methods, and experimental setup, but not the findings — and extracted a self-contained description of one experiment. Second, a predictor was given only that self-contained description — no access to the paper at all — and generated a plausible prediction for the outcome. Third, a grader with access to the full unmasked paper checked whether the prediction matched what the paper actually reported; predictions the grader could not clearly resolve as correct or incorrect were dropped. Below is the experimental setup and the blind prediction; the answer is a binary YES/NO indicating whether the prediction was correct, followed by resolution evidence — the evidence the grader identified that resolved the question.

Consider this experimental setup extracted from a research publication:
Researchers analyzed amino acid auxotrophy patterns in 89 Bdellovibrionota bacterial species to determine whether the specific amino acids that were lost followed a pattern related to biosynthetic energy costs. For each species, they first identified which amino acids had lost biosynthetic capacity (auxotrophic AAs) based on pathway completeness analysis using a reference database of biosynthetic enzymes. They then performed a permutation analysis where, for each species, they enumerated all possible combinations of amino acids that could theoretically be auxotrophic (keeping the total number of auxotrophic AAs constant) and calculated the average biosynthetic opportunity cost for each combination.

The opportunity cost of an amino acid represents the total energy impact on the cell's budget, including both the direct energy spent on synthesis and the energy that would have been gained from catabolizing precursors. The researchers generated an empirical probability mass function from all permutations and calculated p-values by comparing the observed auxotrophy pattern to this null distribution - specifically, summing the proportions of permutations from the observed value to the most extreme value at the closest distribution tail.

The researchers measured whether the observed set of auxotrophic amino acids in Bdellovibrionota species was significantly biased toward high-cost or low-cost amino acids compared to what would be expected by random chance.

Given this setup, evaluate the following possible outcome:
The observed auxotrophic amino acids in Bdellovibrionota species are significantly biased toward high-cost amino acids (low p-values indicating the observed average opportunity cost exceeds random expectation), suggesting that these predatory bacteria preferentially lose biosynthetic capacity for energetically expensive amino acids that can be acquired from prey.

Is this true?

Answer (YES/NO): YES